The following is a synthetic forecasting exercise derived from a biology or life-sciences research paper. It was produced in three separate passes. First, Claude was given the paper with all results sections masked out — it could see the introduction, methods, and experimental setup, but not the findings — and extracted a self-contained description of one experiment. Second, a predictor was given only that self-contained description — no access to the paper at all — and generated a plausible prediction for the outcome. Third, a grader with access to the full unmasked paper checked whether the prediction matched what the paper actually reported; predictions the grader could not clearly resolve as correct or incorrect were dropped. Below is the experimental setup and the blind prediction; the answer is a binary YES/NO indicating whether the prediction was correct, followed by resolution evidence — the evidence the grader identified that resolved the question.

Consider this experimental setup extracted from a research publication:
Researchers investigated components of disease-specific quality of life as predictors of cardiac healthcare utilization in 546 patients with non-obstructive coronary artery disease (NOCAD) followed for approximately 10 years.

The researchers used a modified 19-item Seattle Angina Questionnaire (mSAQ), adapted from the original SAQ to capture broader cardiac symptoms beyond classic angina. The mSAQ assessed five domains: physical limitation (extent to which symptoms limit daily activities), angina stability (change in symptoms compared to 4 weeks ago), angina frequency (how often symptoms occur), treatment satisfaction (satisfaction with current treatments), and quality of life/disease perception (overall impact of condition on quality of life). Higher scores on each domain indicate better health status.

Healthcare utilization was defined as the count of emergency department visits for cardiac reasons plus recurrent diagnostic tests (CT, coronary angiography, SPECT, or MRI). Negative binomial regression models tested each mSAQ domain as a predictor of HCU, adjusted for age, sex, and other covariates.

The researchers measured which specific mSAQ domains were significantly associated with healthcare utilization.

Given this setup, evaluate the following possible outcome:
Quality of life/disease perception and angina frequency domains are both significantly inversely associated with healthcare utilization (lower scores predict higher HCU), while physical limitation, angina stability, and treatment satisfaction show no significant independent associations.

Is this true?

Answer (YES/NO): NO